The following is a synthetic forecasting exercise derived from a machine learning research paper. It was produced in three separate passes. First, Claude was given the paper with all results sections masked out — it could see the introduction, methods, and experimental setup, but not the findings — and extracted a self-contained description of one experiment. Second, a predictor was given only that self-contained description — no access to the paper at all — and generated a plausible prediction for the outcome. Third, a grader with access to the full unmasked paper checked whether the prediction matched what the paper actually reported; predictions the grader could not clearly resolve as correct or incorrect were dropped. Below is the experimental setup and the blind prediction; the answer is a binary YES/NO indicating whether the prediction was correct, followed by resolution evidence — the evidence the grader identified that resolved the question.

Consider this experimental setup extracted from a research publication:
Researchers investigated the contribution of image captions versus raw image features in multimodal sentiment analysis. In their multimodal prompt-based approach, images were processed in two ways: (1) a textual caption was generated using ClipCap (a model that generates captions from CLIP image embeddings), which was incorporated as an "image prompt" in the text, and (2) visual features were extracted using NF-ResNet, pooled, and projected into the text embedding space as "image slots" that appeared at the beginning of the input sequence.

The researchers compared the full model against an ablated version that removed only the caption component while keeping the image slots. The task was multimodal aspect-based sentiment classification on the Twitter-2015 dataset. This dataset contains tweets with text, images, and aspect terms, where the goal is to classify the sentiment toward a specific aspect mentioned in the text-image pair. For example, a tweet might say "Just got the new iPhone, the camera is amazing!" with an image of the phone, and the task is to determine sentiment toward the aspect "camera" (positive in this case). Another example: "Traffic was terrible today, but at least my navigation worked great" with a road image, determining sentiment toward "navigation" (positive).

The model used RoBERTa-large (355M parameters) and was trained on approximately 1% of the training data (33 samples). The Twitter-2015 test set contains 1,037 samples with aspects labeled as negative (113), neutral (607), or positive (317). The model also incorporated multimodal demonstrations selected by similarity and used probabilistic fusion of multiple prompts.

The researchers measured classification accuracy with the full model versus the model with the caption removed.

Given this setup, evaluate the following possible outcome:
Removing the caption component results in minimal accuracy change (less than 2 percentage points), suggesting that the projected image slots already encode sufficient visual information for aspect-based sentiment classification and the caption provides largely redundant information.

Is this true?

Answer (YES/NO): NO